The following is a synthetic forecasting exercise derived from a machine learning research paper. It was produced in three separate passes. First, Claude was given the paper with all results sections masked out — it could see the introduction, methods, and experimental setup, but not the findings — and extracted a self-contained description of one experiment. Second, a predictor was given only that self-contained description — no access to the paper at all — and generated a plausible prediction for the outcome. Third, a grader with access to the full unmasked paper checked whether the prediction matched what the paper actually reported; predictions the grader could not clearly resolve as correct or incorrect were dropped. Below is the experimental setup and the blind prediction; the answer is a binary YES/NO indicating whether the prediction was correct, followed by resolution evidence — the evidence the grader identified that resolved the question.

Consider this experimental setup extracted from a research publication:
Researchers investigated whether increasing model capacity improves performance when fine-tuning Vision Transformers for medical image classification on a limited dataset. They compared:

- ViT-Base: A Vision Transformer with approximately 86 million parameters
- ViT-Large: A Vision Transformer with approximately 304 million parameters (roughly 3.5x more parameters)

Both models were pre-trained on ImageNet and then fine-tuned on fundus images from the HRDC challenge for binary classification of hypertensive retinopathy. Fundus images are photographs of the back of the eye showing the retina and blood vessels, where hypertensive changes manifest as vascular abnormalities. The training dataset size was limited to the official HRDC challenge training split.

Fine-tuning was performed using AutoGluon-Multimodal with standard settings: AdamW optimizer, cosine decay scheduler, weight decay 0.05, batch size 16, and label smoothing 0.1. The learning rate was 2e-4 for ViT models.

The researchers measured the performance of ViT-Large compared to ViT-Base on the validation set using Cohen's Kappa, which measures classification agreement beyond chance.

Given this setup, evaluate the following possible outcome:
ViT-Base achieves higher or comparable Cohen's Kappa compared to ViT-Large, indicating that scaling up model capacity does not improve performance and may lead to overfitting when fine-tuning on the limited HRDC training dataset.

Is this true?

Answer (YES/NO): YES